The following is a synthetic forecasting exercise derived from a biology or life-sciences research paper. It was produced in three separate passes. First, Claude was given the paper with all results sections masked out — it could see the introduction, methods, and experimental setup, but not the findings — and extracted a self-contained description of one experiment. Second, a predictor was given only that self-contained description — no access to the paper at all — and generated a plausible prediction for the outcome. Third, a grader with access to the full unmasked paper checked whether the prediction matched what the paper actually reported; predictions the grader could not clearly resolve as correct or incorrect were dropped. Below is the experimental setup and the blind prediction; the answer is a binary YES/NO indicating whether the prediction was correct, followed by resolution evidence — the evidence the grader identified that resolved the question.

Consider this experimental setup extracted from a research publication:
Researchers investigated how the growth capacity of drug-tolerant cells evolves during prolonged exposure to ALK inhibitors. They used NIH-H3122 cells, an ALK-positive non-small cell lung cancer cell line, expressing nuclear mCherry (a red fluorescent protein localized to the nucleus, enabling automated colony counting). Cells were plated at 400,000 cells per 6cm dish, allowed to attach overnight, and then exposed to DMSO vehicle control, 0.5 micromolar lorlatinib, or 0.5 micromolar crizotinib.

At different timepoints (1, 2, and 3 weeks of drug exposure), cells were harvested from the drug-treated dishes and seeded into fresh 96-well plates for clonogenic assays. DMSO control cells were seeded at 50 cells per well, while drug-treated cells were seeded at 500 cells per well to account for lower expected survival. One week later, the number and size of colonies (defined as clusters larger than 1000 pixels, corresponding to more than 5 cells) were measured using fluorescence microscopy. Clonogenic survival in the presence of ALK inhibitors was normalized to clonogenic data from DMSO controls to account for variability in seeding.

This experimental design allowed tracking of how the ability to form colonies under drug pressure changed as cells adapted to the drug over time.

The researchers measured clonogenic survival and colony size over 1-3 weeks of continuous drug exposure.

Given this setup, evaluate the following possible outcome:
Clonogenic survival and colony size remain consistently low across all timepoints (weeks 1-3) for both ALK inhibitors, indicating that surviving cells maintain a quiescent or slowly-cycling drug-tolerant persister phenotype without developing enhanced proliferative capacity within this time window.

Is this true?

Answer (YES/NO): NO